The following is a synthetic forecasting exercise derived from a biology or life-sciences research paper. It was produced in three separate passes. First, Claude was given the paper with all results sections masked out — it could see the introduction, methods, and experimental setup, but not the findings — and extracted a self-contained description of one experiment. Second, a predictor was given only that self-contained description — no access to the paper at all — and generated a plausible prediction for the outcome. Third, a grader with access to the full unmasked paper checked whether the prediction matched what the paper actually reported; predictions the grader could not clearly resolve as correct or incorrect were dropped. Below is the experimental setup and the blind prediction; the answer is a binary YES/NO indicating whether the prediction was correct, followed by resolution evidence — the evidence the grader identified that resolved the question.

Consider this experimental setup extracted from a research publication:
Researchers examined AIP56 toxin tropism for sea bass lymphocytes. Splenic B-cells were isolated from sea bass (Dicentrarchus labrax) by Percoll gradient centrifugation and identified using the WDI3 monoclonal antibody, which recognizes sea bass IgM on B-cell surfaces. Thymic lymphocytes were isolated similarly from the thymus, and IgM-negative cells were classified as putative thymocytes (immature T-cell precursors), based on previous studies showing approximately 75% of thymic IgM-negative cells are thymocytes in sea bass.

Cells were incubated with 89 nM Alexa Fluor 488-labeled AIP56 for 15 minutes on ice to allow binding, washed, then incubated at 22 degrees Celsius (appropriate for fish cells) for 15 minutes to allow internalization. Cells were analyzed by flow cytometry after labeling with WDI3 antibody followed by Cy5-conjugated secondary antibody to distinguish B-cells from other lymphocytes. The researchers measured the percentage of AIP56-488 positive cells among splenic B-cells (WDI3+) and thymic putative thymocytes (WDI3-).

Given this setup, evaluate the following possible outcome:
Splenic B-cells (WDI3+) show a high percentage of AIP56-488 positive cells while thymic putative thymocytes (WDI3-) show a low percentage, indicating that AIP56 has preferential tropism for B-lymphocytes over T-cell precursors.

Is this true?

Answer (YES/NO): NO